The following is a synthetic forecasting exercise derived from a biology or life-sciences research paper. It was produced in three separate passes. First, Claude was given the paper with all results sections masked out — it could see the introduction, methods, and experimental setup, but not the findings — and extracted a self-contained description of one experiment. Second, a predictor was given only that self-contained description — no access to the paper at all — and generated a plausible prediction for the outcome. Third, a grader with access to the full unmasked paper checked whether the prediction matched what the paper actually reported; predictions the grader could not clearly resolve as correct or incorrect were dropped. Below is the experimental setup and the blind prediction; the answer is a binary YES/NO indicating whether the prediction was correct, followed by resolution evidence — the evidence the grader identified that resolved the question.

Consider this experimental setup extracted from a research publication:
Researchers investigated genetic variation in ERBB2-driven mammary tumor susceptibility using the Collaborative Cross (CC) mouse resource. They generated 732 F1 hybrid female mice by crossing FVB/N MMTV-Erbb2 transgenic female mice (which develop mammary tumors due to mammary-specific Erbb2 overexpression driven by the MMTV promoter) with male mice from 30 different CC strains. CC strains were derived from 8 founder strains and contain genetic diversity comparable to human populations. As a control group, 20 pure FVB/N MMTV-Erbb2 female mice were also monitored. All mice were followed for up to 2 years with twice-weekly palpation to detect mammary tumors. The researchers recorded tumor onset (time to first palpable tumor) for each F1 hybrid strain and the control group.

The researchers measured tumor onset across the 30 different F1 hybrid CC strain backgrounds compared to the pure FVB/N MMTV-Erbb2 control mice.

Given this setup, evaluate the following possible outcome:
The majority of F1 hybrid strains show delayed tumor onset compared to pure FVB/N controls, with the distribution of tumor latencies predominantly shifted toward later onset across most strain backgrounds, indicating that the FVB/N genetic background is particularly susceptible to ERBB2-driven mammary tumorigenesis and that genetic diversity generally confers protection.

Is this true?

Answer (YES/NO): YES